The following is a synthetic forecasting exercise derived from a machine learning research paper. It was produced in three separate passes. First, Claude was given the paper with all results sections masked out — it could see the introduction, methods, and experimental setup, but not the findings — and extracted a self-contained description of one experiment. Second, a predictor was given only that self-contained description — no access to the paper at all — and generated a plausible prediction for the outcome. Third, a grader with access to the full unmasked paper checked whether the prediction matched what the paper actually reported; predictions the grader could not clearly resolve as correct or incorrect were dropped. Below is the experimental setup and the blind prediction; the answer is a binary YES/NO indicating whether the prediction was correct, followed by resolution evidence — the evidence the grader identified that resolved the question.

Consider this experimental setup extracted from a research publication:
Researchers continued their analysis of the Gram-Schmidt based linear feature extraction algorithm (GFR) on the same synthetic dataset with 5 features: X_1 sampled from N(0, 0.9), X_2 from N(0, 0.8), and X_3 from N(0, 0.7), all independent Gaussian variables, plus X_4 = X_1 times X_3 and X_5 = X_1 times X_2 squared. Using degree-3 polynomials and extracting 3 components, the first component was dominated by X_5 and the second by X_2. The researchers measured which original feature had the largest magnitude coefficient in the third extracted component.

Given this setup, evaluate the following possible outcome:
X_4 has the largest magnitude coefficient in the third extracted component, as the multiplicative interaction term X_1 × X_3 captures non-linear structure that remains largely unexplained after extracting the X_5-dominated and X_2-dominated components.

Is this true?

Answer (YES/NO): NO